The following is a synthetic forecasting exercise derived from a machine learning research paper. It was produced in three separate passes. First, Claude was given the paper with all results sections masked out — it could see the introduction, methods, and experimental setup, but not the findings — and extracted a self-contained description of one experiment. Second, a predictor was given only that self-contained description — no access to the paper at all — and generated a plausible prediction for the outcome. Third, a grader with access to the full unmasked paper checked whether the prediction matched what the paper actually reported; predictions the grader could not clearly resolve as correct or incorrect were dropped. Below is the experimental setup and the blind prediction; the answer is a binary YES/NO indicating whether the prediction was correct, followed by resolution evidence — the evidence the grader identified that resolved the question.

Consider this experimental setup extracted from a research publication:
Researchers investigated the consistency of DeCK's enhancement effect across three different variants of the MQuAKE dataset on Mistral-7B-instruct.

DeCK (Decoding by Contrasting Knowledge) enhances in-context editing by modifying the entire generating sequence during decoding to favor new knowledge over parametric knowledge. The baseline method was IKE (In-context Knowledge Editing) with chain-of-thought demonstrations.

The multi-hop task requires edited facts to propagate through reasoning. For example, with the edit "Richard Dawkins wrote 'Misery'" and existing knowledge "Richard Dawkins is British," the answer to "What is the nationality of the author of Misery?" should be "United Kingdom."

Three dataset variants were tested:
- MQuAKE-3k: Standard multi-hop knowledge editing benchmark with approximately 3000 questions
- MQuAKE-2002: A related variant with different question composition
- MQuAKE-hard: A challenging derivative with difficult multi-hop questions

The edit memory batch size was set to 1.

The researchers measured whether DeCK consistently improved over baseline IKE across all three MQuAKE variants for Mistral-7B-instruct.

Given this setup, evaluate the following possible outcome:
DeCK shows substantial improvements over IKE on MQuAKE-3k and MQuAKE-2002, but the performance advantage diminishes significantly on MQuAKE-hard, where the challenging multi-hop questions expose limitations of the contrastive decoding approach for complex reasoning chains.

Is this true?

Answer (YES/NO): YES